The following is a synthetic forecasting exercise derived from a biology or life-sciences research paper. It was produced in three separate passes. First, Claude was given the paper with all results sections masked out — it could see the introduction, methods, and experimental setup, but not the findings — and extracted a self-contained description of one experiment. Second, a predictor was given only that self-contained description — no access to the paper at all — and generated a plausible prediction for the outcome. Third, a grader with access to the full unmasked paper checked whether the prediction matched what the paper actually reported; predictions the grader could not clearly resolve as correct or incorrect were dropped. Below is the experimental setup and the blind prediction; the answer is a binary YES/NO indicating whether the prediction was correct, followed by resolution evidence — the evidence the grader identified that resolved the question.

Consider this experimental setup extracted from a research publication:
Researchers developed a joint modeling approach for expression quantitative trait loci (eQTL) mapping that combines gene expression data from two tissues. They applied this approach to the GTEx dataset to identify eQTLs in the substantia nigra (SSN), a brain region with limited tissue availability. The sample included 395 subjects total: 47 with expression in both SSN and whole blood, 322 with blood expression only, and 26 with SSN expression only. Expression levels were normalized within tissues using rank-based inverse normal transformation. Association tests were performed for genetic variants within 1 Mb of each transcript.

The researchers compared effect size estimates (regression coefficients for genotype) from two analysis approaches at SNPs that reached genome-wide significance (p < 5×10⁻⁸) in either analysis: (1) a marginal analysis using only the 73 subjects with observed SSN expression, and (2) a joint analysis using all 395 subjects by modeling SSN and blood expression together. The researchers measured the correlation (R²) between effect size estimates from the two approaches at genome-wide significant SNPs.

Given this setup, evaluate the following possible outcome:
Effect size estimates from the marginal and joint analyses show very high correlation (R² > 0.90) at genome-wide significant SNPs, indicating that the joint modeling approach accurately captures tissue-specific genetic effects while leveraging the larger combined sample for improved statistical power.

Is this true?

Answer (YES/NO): YES